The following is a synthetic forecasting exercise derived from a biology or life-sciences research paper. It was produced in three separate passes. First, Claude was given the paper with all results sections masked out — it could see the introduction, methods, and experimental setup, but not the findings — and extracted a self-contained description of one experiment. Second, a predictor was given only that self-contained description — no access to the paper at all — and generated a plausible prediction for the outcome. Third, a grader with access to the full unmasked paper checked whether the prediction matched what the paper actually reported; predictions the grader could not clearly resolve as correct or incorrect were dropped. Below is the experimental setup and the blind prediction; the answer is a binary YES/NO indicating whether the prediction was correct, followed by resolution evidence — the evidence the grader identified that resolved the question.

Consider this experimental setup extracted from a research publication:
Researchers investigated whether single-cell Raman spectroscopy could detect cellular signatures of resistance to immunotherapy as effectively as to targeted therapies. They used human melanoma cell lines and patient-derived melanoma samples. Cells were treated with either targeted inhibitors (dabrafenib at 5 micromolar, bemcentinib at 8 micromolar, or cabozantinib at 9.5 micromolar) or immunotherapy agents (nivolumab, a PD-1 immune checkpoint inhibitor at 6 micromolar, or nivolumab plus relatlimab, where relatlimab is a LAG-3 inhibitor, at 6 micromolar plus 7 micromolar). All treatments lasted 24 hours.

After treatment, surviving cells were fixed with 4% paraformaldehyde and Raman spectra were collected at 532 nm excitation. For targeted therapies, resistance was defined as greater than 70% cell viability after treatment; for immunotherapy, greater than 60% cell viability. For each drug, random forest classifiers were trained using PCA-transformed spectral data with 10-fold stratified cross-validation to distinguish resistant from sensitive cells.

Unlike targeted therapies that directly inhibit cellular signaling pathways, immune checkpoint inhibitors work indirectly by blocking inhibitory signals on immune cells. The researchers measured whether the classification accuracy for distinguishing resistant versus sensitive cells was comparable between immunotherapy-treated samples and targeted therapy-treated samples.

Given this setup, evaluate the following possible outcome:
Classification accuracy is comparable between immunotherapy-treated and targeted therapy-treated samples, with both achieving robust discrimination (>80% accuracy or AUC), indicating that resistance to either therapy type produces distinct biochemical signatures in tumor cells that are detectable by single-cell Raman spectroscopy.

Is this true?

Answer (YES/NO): YES